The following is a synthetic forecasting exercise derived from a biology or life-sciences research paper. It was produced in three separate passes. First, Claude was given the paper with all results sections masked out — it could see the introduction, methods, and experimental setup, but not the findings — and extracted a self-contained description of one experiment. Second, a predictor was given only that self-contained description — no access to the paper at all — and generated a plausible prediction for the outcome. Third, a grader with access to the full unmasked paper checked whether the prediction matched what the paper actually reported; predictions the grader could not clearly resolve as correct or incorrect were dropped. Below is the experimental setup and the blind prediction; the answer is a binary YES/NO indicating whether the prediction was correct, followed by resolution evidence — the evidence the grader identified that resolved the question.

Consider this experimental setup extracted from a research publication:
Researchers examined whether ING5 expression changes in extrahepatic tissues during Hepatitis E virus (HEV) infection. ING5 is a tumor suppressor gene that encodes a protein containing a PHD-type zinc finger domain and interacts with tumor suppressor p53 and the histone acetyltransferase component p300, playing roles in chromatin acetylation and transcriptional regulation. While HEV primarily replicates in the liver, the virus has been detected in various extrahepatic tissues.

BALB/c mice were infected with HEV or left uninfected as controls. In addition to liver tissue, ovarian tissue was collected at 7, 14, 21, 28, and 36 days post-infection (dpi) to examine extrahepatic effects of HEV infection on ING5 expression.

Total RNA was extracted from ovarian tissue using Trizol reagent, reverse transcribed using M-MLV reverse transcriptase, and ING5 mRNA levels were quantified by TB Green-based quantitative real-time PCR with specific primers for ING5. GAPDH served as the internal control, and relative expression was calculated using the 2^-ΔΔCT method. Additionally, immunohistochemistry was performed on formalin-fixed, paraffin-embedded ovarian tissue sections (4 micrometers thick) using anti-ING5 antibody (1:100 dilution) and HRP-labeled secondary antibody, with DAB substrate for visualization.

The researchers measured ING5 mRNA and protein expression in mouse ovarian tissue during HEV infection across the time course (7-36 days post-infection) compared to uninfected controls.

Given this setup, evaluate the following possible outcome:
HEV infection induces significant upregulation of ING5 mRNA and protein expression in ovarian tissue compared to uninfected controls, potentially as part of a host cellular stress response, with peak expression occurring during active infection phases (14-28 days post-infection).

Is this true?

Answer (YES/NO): YES